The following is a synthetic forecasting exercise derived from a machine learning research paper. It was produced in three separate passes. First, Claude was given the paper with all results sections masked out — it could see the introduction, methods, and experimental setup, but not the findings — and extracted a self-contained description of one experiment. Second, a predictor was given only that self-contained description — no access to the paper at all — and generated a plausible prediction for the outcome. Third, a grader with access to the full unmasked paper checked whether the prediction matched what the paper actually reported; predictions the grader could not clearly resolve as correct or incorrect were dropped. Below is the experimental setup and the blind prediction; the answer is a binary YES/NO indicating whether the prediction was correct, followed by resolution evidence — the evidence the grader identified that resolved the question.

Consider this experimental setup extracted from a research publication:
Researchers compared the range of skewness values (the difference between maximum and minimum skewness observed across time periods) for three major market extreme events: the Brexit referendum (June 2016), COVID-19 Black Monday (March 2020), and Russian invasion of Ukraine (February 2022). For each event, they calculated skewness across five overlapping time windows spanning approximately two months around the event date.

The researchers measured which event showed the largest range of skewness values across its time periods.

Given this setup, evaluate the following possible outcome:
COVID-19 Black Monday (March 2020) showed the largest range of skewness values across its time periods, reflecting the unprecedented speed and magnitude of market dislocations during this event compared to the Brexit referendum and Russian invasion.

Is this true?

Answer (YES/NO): NO